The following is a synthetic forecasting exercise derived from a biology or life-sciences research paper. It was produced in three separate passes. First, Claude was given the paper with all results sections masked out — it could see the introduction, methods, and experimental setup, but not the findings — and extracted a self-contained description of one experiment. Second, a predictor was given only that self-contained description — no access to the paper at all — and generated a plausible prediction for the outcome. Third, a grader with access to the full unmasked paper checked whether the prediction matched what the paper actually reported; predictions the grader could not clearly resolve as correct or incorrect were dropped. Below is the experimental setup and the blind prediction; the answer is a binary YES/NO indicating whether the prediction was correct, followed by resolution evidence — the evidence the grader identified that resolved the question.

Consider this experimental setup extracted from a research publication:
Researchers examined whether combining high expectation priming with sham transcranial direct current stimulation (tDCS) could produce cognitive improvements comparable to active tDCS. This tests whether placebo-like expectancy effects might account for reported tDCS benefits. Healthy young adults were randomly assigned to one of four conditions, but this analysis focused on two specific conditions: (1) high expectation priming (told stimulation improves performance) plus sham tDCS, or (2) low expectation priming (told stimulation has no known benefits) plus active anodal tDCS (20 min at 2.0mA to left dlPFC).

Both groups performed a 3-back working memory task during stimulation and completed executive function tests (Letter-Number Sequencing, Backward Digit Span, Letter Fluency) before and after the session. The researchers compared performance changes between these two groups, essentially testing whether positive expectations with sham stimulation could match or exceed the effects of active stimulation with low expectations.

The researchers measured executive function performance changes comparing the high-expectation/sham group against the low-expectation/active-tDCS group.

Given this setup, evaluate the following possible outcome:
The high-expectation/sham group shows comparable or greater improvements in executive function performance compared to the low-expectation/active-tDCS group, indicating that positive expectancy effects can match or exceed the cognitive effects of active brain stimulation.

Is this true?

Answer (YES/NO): YES